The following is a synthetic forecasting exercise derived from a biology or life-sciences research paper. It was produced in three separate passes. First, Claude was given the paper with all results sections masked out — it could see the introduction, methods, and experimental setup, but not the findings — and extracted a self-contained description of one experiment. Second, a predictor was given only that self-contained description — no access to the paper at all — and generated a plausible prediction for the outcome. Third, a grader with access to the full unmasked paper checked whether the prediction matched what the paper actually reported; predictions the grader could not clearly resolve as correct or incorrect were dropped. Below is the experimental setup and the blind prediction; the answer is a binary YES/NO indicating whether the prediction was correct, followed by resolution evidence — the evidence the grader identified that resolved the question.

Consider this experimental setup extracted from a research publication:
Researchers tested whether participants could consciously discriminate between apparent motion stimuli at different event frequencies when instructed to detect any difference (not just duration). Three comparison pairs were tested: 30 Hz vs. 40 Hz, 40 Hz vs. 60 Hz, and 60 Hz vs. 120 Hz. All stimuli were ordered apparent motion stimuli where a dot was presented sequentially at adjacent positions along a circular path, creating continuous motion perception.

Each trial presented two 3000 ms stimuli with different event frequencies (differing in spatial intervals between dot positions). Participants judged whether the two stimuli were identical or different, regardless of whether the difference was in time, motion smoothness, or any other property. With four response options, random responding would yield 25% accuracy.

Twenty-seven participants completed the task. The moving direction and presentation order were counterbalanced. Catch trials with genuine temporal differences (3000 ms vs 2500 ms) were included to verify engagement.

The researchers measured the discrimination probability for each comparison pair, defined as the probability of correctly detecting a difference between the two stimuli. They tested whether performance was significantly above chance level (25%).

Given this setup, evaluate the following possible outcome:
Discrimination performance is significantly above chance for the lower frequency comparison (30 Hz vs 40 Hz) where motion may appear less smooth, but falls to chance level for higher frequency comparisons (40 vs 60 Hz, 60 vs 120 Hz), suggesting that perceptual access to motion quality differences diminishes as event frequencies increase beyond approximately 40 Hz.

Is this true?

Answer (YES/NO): NO